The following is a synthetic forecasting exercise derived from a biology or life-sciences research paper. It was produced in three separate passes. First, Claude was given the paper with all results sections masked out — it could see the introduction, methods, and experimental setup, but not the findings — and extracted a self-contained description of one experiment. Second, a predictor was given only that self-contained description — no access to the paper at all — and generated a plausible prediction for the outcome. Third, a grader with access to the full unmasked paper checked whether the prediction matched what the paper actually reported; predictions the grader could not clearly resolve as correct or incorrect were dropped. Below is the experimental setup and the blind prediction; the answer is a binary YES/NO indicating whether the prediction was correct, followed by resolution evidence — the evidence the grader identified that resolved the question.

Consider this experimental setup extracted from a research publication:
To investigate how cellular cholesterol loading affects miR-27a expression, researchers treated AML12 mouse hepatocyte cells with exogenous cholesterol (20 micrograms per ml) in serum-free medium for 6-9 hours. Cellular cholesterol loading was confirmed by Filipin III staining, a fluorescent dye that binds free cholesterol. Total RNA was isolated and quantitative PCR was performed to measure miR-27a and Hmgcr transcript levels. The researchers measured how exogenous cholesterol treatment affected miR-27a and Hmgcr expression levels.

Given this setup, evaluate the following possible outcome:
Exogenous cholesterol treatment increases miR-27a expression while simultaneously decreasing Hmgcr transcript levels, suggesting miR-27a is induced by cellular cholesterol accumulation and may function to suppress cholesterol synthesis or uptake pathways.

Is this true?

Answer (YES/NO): NO